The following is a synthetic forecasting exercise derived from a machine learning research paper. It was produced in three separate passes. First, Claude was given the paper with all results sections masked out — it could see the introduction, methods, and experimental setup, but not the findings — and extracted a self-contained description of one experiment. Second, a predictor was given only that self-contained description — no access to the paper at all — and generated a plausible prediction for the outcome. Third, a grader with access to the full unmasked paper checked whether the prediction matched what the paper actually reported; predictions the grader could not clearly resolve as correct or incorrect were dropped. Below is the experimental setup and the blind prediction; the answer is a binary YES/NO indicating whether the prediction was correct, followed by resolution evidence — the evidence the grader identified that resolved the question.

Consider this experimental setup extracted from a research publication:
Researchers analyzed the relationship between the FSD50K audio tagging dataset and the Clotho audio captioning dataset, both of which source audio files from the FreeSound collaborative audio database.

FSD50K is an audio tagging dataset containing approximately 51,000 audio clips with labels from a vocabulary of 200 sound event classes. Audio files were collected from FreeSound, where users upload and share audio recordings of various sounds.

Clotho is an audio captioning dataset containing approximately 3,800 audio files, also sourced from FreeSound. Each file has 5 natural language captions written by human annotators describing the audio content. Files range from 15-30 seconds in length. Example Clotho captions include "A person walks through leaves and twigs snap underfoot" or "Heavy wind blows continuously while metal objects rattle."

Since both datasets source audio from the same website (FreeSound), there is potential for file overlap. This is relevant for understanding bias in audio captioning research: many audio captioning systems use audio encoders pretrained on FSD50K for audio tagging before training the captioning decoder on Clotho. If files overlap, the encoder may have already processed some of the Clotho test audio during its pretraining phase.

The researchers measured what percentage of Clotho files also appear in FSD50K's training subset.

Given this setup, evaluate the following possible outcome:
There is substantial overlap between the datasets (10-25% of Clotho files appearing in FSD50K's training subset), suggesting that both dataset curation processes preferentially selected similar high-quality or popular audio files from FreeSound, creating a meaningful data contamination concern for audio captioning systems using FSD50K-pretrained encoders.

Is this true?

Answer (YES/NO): NO